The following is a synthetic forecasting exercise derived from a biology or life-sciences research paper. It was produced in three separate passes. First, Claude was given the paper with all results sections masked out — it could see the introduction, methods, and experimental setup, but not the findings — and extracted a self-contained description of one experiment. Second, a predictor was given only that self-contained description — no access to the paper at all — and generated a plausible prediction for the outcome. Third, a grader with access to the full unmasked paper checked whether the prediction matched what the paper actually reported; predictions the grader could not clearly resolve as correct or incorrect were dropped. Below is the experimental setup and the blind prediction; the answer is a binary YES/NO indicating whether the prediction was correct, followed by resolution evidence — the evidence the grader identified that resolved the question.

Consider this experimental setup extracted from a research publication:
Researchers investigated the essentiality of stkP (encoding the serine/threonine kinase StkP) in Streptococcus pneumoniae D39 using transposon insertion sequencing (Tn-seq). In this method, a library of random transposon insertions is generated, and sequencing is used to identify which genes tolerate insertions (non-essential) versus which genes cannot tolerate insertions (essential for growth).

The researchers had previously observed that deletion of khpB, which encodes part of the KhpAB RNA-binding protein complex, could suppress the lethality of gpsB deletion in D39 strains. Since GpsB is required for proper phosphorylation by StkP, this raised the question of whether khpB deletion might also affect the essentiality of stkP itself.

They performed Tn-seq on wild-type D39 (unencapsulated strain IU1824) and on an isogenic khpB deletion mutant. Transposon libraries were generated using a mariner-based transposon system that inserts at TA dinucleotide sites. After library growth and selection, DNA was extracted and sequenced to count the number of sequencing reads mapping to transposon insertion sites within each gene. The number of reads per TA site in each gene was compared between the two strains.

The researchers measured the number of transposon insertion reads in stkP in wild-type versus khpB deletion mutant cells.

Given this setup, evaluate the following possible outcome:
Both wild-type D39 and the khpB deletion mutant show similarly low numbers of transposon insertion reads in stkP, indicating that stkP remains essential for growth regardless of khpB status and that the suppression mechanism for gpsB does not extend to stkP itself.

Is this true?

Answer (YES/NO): NO